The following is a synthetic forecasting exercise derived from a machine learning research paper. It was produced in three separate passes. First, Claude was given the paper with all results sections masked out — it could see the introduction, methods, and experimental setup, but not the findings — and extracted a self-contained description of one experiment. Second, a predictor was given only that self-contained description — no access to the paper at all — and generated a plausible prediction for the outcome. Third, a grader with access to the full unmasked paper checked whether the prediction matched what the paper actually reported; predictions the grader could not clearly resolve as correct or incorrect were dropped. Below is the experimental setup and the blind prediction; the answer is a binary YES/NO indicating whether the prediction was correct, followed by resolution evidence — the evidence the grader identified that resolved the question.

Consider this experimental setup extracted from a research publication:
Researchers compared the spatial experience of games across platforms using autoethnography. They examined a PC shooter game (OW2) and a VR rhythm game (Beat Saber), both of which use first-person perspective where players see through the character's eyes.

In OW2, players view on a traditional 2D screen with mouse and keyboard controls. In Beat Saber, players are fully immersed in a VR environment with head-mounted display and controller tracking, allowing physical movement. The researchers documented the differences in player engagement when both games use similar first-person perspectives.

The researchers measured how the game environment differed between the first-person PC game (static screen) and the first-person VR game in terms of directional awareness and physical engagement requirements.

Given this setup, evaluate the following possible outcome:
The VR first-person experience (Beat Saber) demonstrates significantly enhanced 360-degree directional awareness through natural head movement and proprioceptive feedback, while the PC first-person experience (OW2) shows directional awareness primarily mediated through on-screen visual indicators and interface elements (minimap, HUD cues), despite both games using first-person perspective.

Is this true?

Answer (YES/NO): NO